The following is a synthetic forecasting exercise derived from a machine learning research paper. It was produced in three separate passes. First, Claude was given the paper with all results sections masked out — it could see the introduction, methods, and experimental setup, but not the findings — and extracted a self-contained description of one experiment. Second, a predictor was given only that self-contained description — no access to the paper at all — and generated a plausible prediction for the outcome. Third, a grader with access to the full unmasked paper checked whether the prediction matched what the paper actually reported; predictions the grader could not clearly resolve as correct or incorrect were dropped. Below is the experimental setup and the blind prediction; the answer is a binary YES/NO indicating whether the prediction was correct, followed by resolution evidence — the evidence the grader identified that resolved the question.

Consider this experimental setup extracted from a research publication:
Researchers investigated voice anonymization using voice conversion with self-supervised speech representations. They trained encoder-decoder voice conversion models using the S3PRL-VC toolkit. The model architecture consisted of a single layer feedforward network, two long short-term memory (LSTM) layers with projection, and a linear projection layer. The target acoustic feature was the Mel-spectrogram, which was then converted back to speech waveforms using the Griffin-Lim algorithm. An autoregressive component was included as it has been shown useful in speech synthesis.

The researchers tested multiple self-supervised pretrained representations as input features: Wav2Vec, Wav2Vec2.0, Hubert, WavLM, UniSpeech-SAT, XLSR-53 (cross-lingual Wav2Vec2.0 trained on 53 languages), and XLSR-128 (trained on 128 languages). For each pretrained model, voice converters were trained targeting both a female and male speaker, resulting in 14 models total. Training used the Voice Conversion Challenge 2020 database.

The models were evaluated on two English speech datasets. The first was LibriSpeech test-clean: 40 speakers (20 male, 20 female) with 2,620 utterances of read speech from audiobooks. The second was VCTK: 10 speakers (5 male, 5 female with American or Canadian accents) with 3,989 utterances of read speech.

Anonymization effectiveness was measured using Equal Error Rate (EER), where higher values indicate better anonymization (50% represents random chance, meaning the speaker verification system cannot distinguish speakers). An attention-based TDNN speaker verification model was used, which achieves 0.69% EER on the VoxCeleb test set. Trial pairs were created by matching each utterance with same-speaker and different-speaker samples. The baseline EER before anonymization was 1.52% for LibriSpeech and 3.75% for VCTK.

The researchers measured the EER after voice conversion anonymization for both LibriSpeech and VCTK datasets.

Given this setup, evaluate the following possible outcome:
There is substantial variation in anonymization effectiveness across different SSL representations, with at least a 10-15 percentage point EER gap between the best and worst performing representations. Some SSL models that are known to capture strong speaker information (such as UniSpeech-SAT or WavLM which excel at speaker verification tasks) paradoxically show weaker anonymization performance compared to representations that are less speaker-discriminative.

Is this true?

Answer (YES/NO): NO